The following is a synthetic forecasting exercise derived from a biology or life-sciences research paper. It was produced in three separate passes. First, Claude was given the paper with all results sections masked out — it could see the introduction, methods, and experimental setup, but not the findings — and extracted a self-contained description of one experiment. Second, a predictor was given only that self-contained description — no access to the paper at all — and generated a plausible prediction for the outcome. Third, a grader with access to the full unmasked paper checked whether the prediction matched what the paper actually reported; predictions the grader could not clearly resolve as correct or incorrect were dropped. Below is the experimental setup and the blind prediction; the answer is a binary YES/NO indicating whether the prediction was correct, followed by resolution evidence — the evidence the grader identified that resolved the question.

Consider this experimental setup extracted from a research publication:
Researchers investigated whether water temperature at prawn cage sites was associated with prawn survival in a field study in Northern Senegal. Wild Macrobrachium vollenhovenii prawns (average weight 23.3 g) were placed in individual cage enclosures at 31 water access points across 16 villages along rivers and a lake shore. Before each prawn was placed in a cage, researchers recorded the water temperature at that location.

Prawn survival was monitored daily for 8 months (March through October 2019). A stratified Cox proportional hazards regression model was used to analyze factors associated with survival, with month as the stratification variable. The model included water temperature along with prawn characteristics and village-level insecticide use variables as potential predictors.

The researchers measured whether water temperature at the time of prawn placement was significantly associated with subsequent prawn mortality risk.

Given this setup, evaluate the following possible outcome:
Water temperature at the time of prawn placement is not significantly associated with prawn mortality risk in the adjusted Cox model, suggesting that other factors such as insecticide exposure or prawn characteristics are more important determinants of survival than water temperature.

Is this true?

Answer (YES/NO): NO